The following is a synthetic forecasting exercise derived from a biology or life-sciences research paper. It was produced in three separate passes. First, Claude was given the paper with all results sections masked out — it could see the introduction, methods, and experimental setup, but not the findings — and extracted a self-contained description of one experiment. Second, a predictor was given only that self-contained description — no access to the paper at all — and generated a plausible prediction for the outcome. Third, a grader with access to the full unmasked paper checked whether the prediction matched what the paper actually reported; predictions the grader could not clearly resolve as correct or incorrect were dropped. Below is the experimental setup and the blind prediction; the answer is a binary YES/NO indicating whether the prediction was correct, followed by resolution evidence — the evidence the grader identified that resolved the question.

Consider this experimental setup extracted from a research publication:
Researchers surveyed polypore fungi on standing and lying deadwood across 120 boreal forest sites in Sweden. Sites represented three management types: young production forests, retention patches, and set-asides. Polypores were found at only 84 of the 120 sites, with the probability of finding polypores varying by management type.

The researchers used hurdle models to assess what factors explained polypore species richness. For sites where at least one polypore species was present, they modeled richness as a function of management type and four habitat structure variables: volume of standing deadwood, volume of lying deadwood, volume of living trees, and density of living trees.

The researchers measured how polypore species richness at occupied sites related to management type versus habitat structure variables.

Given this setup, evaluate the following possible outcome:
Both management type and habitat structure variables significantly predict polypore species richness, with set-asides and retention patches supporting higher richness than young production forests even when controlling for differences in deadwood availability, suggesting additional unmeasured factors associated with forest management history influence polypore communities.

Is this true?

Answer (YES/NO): NO